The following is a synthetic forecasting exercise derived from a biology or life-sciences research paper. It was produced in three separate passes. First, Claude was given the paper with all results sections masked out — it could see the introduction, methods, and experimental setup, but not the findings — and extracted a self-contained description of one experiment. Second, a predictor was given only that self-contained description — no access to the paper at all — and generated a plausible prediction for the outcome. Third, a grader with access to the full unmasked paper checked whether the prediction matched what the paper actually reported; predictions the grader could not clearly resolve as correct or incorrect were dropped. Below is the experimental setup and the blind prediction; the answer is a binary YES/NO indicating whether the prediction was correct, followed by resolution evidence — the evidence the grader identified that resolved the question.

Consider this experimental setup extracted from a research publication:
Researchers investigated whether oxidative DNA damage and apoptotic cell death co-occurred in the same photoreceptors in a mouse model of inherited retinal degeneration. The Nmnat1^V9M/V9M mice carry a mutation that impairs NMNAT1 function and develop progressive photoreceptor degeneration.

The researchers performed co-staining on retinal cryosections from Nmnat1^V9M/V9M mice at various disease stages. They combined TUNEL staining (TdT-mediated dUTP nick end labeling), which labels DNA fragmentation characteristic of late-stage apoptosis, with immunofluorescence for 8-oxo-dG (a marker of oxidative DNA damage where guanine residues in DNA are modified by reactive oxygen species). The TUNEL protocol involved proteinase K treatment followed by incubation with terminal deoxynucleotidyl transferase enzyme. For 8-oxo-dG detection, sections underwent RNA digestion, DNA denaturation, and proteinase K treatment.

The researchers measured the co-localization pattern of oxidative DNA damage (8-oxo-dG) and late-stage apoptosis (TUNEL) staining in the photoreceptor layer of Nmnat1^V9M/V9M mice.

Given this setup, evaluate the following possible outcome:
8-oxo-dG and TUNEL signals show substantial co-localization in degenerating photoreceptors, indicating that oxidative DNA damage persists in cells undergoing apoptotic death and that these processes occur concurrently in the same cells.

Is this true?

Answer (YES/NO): YES